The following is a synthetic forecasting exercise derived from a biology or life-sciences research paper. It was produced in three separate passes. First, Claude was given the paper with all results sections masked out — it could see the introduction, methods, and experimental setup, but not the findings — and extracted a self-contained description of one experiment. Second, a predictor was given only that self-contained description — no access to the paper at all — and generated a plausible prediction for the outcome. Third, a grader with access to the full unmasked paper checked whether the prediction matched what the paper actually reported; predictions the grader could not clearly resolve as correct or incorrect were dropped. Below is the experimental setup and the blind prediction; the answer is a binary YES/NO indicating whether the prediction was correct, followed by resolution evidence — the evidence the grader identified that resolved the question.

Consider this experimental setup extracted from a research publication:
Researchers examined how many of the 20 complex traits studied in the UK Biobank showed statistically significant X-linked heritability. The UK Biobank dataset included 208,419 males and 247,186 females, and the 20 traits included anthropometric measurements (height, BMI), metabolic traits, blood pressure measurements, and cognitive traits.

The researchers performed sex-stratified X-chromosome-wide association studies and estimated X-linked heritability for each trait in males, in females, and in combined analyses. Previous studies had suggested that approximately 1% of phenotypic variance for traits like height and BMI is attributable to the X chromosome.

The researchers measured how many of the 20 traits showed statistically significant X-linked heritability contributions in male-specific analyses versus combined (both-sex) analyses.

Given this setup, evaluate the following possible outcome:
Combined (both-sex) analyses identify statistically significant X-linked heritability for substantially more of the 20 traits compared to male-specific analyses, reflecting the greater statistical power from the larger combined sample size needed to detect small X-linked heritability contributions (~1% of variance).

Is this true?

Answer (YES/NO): NO